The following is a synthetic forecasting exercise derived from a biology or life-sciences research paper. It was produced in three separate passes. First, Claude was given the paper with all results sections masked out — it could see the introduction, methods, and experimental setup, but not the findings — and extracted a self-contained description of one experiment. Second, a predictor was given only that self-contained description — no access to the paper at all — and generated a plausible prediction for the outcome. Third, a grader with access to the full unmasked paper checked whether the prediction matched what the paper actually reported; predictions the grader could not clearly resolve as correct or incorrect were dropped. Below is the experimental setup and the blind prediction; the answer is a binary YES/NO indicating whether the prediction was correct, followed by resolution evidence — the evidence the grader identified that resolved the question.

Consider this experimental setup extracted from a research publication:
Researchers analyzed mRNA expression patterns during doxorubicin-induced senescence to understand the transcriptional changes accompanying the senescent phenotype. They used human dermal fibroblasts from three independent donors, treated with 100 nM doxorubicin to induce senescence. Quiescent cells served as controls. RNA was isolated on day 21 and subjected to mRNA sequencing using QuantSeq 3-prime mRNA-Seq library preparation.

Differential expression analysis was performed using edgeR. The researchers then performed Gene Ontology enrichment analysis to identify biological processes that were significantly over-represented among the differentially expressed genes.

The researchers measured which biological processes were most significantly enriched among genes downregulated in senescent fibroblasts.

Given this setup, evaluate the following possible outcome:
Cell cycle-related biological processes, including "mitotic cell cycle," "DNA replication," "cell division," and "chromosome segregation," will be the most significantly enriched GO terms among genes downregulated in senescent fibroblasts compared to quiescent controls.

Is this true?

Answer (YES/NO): NO